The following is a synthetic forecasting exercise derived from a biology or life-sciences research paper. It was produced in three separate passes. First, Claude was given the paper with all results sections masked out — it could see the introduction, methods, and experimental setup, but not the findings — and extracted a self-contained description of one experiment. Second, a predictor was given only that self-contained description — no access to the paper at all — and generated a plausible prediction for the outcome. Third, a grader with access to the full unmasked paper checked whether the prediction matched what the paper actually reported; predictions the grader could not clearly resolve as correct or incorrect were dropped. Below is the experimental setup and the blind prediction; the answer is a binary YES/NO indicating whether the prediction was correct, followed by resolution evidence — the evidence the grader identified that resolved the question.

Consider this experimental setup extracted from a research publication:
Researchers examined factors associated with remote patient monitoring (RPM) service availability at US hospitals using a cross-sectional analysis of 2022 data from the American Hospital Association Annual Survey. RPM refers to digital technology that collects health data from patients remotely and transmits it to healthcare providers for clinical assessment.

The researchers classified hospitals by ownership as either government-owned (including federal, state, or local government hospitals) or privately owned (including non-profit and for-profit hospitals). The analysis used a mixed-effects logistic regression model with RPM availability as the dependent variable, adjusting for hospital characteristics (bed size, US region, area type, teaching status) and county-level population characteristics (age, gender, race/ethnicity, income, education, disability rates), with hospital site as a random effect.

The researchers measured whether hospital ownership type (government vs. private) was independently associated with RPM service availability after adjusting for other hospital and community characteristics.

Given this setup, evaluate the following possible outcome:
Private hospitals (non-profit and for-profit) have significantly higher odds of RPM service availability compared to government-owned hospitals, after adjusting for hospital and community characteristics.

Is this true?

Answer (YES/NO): NO